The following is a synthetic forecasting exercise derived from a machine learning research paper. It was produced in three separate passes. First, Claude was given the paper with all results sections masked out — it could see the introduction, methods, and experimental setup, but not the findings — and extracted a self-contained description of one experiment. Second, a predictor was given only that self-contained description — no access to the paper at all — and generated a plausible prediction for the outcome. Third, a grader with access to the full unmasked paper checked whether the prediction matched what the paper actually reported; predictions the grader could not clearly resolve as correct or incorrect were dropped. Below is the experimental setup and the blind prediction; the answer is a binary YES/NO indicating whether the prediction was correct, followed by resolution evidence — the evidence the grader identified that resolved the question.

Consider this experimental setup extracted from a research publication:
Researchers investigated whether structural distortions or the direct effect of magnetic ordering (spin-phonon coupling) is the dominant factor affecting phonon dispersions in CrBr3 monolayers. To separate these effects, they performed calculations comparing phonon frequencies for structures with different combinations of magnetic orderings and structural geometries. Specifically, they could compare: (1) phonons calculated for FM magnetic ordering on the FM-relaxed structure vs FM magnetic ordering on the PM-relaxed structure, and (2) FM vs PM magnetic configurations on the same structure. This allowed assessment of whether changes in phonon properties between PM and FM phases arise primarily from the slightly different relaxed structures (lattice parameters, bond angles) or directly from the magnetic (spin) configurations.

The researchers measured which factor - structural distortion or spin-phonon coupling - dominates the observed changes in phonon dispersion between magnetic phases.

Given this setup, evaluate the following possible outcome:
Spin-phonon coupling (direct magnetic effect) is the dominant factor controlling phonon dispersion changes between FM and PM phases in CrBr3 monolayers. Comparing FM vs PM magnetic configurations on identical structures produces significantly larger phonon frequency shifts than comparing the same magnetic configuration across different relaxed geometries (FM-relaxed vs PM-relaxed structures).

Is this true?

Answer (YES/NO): YES